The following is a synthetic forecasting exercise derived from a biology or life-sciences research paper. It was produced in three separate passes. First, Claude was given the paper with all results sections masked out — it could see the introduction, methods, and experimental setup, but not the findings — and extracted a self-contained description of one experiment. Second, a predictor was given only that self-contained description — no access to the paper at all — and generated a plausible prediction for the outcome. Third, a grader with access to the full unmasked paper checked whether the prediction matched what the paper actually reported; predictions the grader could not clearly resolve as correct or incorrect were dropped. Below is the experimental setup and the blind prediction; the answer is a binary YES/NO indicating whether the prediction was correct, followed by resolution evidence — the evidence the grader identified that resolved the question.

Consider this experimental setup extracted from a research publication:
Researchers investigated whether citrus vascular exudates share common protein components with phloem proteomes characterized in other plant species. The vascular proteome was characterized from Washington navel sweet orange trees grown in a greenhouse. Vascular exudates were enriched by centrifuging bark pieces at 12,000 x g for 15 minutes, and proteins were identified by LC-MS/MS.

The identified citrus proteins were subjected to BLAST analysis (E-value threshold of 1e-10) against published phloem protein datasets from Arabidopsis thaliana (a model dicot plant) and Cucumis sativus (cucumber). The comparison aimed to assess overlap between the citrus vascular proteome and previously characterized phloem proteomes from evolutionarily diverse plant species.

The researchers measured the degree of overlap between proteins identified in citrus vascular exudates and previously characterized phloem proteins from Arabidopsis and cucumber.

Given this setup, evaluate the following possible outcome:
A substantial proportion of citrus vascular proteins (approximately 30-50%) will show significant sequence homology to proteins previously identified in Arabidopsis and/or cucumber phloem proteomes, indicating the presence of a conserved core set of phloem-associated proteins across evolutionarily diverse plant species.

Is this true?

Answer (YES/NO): NO